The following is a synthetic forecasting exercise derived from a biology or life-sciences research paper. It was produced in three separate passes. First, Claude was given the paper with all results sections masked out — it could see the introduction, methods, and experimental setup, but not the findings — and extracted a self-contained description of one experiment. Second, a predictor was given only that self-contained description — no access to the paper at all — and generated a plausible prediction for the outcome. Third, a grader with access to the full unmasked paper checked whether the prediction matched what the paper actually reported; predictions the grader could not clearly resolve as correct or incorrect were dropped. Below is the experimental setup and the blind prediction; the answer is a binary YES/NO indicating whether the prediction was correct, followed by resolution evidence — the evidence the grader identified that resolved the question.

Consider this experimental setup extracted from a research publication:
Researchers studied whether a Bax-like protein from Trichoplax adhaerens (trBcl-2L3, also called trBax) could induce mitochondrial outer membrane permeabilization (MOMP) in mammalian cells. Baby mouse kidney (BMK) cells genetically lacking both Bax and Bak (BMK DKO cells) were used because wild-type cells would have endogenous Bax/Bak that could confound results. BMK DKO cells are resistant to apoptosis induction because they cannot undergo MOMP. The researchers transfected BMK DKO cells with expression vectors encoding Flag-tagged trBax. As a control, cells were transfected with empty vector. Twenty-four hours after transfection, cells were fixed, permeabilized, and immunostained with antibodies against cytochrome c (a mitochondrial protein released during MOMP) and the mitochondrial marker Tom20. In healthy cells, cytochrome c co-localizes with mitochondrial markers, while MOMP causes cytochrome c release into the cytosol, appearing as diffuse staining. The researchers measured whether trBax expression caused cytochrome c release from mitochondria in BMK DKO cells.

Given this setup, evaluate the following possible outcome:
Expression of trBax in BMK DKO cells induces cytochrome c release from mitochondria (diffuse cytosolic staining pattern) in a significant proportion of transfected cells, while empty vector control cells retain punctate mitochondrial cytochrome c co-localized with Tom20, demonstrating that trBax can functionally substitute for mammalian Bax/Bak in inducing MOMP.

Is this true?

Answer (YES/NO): YES